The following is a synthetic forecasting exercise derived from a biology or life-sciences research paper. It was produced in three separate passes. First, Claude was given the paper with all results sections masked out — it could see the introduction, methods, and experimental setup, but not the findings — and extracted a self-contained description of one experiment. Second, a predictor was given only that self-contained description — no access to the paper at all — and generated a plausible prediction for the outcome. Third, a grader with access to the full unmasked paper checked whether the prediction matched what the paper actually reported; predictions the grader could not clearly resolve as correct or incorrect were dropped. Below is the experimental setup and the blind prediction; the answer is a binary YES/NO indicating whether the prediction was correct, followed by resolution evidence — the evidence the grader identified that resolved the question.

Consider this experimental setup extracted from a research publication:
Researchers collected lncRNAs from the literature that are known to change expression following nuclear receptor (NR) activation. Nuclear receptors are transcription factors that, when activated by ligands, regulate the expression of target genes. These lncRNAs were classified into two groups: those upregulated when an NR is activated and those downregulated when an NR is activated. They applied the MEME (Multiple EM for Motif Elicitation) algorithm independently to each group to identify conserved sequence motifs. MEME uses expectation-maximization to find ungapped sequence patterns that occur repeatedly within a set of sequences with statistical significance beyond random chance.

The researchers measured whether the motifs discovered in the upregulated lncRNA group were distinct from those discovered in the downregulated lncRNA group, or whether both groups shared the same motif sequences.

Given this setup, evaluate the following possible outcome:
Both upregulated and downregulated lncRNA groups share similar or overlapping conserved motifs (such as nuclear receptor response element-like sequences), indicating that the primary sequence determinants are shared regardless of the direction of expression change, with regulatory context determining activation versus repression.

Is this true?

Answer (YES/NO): NO